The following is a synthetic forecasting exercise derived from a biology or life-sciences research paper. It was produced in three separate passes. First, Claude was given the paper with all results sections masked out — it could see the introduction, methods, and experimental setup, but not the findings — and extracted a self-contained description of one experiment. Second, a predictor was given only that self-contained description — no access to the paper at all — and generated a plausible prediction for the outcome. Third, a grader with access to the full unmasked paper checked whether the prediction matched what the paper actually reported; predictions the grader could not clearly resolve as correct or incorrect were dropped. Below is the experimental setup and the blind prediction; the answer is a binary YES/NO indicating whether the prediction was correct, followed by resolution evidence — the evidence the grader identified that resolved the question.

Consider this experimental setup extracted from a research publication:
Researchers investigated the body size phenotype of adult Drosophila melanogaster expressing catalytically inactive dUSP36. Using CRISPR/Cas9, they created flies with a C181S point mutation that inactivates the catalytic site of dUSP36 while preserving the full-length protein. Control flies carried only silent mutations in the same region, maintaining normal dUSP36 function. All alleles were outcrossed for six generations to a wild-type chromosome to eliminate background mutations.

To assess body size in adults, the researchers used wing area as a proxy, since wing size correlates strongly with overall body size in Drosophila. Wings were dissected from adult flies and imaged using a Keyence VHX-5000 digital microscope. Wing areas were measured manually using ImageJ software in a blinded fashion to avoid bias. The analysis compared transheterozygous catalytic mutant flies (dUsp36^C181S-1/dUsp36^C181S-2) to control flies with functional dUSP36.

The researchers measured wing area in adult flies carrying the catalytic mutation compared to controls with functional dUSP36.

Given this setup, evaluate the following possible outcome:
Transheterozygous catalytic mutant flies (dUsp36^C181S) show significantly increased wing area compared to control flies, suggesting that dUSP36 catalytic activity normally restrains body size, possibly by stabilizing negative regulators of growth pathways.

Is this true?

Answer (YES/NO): NO